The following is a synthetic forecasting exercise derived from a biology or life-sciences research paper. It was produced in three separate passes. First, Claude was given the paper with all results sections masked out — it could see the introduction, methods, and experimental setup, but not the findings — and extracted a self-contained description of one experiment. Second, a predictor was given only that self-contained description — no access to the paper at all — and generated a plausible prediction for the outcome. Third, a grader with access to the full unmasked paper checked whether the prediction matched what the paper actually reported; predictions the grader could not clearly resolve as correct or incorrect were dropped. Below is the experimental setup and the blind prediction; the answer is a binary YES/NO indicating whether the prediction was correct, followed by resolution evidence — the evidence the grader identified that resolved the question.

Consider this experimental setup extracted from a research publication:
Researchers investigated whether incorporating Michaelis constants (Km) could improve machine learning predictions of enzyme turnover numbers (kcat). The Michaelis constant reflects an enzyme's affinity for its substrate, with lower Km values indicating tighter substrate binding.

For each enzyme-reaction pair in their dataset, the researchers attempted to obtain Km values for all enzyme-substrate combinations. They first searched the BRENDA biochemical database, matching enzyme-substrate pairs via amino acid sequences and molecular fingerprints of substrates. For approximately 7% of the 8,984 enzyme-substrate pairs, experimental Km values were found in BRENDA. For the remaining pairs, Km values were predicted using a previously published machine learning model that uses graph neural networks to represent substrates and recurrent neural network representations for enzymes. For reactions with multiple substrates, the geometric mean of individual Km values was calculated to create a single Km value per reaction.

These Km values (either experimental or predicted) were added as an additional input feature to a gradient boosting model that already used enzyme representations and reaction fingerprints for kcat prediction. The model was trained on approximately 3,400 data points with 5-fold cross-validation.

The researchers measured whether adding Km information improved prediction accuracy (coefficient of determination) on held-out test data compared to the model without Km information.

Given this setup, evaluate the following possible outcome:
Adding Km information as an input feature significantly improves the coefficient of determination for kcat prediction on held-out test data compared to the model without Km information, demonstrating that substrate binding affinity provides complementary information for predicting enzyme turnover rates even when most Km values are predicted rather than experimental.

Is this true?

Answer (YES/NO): NO